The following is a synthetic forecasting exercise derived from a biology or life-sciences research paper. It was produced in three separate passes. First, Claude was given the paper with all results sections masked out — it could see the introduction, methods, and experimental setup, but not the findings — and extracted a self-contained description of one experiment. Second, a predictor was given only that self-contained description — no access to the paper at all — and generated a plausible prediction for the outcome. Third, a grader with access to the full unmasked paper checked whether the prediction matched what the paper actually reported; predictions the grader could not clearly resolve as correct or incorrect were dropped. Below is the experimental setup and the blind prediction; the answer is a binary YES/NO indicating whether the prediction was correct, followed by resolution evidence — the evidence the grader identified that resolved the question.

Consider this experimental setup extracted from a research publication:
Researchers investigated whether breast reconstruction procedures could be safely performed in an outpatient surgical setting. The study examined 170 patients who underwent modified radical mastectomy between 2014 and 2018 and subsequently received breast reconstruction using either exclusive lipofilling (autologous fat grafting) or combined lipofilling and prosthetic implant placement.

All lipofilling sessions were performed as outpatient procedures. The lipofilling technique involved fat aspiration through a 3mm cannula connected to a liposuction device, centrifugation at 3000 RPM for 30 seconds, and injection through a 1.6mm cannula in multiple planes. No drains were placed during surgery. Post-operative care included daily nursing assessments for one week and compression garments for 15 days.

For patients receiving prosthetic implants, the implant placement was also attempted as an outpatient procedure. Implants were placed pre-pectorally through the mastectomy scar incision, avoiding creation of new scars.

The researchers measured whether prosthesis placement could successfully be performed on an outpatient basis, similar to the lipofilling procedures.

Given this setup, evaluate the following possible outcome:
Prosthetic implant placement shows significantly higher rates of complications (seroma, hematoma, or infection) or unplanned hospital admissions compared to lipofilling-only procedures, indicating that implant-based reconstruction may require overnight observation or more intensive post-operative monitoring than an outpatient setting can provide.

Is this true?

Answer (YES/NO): NO